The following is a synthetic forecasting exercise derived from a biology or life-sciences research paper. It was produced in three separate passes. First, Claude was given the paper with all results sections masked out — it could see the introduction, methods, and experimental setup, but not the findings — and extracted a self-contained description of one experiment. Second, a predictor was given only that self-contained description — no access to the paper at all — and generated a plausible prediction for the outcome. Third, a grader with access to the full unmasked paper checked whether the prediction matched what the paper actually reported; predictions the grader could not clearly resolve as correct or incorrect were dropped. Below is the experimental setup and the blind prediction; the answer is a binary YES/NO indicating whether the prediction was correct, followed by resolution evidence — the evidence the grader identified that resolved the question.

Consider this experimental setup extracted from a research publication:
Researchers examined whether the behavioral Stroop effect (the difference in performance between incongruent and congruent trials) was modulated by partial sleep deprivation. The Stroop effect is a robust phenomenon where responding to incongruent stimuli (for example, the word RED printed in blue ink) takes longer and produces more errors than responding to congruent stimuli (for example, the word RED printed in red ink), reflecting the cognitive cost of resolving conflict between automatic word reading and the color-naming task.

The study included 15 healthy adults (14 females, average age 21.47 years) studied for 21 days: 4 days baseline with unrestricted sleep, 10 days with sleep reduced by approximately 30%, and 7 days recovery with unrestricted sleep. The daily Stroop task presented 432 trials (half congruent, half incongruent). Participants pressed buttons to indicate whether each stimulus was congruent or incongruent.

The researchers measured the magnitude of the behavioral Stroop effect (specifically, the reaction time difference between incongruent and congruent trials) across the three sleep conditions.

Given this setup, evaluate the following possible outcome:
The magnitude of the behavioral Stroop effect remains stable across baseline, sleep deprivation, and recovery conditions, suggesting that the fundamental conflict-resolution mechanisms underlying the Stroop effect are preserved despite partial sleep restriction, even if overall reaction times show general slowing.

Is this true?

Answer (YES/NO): NO